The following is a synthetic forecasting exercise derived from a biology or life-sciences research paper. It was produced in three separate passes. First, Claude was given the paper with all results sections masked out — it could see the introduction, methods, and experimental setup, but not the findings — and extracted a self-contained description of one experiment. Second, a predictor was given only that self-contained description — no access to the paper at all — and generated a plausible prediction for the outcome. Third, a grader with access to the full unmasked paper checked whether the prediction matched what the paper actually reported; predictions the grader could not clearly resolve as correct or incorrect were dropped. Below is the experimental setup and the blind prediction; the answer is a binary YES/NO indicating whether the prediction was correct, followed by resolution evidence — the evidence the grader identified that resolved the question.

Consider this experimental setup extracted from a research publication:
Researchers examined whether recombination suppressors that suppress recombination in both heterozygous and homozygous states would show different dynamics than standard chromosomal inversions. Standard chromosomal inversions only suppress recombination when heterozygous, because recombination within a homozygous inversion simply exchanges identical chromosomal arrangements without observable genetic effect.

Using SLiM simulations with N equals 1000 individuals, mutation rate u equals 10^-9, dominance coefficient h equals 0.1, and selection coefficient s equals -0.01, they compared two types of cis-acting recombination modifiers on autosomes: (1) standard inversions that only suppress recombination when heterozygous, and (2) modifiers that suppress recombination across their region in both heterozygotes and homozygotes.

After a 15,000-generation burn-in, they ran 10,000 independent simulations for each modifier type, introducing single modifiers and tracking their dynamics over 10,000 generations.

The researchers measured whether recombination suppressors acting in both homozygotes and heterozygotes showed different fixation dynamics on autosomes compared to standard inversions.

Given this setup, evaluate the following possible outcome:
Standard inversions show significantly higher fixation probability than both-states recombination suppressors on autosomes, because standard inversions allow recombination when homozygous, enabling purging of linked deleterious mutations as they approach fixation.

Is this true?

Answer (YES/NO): NO